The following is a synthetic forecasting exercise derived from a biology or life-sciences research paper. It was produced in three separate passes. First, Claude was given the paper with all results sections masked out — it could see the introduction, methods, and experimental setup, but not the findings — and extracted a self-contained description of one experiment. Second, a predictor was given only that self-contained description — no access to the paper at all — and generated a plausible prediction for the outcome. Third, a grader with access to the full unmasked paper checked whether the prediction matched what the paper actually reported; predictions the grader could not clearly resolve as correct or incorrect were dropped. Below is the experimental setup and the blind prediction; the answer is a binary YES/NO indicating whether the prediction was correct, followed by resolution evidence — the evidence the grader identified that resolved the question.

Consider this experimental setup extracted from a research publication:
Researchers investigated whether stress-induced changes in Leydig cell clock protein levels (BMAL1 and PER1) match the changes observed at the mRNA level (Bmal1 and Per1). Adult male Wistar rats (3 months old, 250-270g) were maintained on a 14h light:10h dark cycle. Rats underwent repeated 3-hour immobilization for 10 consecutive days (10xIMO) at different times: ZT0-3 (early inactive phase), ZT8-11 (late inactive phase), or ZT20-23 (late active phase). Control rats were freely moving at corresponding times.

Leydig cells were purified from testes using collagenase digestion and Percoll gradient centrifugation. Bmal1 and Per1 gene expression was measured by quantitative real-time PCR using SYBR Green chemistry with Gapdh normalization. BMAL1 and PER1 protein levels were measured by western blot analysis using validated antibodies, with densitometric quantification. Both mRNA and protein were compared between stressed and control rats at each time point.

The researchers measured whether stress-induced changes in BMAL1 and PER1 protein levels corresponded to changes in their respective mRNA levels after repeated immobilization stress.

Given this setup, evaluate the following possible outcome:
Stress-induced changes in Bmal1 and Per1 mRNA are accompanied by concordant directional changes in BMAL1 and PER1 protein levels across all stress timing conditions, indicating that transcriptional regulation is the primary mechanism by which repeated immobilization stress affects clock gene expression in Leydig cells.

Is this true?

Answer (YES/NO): YES